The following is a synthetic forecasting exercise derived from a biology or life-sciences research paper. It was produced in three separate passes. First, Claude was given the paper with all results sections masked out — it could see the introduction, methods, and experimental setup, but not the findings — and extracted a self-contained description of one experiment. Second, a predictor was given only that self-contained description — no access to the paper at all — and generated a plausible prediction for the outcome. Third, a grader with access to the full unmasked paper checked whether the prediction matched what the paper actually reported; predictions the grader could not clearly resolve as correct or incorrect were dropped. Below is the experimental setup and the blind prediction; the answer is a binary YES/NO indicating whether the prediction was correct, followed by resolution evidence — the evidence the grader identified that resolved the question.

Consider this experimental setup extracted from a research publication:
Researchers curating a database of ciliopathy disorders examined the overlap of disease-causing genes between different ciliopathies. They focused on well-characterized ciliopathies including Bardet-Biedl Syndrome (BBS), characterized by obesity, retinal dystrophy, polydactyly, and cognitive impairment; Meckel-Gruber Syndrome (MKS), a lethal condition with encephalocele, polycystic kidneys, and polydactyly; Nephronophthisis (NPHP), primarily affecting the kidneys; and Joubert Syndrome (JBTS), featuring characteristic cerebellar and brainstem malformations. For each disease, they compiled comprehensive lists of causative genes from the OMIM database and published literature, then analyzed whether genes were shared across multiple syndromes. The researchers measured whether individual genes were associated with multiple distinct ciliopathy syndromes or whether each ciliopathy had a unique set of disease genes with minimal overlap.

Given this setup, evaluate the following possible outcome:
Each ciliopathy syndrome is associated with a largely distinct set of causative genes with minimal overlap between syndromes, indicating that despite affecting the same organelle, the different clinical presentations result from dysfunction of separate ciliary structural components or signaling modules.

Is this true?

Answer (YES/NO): NO